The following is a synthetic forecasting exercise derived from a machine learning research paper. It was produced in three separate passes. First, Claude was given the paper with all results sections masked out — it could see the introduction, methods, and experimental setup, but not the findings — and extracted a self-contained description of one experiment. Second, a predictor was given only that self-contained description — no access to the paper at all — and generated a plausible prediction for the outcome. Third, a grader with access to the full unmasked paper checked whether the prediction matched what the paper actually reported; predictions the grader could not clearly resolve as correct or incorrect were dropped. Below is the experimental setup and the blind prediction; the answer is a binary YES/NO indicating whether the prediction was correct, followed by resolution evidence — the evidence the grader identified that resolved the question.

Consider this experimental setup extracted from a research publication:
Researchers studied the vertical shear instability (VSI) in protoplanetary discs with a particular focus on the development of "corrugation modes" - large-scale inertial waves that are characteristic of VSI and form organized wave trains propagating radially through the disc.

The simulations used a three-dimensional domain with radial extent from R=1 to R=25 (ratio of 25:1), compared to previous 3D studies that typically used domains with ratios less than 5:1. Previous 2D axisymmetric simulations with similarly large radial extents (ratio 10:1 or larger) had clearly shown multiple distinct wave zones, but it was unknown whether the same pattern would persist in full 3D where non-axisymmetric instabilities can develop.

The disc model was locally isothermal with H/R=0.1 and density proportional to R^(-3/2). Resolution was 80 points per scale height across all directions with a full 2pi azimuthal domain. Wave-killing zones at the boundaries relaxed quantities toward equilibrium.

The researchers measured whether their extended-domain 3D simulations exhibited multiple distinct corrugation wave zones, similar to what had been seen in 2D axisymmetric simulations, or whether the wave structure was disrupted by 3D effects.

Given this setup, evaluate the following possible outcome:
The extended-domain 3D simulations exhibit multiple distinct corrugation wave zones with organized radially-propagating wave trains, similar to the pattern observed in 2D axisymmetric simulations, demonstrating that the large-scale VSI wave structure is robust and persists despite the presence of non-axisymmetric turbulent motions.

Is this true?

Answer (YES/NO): YES